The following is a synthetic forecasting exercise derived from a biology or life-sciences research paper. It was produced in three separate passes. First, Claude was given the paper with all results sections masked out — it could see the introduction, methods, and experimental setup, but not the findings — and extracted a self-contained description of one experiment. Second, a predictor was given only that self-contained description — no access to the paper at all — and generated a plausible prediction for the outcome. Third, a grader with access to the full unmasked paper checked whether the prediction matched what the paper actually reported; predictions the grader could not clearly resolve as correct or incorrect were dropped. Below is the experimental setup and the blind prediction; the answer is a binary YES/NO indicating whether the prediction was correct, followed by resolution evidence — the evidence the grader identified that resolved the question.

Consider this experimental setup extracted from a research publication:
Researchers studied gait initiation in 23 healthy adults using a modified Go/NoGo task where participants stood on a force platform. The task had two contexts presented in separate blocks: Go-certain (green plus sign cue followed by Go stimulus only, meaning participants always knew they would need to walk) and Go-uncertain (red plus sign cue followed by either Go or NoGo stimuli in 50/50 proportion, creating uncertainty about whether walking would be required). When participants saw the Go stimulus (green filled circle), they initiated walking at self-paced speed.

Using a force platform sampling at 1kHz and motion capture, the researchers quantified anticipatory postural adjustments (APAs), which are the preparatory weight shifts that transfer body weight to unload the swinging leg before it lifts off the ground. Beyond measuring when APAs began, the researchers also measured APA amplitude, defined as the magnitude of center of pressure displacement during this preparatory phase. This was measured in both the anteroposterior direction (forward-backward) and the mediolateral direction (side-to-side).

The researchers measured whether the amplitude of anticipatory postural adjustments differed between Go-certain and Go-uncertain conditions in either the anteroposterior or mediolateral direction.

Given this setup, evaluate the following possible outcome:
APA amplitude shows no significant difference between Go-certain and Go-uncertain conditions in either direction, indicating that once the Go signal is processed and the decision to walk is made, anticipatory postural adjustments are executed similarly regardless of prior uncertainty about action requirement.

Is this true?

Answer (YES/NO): YES